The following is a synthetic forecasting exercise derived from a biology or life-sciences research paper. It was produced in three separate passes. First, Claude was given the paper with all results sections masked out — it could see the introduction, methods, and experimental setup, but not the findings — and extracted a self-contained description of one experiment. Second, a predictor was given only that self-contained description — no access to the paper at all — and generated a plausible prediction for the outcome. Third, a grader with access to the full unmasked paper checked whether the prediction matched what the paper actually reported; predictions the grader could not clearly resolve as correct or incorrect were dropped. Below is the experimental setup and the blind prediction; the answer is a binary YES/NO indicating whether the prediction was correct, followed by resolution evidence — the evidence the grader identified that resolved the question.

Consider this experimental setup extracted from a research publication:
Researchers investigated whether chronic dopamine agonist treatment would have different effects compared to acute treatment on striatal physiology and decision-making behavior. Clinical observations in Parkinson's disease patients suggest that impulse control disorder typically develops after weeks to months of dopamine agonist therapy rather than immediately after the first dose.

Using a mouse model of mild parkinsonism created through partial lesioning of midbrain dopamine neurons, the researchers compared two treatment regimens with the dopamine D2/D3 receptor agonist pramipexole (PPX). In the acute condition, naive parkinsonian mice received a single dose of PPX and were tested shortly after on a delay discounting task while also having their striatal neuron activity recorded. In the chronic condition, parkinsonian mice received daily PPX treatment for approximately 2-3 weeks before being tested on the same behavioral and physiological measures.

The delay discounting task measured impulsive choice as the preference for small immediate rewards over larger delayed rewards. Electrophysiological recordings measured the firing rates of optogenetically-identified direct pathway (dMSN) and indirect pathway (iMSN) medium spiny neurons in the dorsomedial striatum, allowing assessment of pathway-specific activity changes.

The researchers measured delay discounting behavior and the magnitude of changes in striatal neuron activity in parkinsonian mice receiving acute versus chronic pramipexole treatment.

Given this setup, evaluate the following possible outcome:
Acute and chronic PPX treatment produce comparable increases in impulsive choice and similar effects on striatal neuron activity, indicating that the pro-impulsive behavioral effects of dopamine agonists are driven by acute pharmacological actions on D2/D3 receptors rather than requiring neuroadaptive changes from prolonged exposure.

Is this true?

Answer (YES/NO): NO